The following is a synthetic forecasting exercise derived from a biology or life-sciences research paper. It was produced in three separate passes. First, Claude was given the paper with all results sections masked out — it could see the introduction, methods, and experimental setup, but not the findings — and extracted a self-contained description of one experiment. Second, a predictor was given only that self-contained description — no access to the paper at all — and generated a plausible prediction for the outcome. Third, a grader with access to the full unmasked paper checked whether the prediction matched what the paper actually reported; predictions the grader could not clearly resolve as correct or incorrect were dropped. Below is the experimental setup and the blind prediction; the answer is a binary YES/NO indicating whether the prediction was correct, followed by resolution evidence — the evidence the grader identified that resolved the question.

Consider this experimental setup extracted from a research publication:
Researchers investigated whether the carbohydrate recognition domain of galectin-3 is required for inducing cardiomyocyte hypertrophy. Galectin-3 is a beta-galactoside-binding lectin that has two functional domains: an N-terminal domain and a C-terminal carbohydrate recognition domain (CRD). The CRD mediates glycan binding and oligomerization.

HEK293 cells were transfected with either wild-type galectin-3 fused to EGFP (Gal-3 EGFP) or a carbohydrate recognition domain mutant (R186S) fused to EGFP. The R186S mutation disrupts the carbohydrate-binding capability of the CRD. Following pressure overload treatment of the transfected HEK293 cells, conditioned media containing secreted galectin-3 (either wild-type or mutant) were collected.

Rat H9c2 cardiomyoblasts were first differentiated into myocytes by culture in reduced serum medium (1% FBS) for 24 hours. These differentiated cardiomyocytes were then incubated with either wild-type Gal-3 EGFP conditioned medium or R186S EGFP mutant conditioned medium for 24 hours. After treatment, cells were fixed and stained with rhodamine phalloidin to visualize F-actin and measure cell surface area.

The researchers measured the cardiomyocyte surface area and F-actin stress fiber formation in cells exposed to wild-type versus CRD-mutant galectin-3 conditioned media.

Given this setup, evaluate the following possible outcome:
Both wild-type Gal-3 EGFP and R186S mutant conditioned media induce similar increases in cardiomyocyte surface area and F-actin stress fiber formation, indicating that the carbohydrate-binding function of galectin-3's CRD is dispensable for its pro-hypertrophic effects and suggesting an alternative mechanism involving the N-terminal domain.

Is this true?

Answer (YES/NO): NO